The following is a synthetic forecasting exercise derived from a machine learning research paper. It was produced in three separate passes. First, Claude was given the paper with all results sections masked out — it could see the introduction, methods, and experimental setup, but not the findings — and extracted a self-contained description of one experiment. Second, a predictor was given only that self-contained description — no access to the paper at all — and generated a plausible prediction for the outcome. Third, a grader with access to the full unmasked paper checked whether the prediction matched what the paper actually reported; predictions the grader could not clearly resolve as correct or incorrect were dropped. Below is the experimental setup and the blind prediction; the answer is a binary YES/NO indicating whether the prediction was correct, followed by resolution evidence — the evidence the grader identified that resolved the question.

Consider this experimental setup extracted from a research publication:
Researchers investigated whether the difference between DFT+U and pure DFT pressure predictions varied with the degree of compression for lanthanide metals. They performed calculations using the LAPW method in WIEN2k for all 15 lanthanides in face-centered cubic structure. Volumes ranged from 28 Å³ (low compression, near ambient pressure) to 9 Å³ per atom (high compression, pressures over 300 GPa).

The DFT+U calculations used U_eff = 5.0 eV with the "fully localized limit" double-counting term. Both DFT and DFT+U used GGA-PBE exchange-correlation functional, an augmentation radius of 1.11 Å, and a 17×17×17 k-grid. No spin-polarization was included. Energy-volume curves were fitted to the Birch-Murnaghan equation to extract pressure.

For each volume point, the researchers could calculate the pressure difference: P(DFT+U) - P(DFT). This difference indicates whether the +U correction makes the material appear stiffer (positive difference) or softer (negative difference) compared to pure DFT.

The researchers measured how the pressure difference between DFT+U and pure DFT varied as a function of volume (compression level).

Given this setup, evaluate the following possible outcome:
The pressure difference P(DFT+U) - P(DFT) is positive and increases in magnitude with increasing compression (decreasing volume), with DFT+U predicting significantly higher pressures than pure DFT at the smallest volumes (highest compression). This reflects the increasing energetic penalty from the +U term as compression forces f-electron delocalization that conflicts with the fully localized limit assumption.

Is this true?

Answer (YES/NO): NO